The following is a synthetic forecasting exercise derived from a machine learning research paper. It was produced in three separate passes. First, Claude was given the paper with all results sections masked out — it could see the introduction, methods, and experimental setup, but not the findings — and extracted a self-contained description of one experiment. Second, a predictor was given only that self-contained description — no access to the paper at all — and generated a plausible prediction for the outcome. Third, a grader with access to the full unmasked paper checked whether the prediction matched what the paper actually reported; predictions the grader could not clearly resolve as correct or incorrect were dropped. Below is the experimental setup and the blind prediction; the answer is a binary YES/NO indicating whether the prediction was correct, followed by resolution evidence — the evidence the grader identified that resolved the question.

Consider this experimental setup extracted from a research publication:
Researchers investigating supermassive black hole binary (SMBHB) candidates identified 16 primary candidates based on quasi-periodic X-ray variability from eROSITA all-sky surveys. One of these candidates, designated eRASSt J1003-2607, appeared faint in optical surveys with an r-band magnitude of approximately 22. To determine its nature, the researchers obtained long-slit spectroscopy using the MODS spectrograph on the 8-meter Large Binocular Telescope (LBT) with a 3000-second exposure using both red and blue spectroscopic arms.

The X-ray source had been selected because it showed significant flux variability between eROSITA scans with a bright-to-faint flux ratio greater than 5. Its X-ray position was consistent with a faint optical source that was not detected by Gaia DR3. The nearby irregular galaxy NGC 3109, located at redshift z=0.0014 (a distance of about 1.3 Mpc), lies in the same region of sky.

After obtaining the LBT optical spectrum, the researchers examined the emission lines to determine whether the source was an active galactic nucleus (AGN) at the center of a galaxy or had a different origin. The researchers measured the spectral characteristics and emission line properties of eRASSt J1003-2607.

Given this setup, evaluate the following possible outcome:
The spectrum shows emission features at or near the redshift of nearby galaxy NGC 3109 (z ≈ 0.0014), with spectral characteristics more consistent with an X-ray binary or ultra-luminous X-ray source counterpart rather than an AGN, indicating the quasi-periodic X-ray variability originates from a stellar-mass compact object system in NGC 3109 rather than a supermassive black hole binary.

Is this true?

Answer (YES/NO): YES